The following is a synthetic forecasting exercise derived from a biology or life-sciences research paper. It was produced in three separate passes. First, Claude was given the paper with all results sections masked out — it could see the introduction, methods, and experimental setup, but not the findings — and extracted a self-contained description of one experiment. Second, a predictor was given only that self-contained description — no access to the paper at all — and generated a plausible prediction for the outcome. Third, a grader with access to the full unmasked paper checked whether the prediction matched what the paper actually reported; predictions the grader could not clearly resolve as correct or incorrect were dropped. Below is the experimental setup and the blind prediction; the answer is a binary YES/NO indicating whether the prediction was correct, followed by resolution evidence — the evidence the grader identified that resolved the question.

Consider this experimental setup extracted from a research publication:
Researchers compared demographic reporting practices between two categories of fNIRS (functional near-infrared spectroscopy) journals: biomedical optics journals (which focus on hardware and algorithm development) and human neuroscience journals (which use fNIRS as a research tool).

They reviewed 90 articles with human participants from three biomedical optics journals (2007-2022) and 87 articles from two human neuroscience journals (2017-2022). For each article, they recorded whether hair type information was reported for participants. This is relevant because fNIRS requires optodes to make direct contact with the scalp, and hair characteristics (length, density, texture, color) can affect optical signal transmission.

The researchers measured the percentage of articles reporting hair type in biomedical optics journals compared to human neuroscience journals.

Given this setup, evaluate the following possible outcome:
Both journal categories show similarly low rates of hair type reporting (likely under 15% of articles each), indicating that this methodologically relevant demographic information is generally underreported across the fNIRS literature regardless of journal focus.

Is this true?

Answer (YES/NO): YES